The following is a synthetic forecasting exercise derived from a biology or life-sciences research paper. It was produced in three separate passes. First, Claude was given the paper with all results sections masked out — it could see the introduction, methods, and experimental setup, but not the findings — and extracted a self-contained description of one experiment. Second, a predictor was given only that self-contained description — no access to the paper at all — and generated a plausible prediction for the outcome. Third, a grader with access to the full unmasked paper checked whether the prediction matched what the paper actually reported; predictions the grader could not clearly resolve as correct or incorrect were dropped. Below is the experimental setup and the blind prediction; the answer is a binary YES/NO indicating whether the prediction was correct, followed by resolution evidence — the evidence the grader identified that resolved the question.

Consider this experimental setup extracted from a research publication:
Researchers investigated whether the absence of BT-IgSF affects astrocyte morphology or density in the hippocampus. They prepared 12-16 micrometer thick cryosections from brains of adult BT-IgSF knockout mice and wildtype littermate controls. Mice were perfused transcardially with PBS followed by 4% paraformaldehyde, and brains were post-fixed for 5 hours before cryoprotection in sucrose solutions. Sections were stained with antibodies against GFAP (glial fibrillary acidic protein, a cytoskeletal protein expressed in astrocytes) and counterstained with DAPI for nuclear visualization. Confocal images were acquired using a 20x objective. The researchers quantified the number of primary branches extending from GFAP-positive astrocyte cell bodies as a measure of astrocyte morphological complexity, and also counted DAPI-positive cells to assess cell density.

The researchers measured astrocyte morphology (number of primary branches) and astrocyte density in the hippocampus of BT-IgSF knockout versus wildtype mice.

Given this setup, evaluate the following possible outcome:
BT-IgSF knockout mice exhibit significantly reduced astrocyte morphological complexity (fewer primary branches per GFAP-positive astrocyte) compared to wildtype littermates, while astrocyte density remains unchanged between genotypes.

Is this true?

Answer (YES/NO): NO